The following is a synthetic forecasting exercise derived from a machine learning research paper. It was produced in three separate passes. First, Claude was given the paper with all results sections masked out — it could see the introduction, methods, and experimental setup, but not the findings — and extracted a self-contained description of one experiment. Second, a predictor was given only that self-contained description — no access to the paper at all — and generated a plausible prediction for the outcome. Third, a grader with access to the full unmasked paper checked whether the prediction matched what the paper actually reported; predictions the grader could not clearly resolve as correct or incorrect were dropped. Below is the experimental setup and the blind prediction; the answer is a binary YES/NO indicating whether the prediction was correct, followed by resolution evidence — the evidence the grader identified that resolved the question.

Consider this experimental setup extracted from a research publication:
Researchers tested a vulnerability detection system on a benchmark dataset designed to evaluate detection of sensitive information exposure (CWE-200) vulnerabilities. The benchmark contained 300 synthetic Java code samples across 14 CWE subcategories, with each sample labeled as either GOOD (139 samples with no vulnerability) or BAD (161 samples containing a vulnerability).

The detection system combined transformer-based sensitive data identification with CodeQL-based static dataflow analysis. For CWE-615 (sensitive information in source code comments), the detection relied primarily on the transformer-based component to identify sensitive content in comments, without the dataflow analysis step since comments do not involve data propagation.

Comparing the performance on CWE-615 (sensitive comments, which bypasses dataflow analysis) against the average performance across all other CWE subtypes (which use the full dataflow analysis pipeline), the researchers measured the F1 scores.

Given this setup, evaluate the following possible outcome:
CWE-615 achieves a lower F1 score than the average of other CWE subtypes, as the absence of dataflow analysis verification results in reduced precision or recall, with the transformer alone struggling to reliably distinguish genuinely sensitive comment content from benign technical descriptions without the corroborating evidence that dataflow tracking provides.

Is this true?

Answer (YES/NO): YES